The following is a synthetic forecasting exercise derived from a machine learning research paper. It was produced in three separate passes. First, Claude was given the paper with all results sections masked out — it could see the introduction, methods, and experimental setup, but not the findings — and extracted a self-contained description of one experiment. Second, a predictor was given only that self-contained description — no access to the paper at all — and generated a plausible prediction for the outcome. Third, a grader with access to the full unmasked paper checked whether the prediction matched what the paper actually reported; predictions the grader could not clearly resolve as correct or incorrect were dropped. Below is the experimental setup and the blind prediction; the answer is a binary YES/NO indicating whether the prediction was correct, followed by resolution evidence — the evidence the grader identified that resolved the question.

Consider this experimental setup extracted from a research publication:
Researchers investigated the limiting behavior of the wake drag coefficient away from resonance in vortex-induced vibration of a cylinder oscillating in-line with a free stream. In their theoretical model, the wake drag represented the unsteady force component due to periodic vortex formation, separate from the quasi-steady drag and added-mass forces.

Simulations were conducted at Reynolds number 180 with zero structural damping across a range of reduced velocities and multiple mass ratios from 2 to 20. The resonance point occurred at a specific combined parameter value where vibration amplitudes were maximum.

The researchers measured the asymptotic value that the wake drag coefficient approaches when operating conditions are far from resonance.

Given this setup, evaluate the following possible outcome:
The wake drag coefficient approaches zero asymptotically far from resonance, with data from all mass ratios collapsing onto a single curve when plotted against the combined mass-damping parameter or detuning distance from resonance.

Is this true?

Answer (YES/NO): NO